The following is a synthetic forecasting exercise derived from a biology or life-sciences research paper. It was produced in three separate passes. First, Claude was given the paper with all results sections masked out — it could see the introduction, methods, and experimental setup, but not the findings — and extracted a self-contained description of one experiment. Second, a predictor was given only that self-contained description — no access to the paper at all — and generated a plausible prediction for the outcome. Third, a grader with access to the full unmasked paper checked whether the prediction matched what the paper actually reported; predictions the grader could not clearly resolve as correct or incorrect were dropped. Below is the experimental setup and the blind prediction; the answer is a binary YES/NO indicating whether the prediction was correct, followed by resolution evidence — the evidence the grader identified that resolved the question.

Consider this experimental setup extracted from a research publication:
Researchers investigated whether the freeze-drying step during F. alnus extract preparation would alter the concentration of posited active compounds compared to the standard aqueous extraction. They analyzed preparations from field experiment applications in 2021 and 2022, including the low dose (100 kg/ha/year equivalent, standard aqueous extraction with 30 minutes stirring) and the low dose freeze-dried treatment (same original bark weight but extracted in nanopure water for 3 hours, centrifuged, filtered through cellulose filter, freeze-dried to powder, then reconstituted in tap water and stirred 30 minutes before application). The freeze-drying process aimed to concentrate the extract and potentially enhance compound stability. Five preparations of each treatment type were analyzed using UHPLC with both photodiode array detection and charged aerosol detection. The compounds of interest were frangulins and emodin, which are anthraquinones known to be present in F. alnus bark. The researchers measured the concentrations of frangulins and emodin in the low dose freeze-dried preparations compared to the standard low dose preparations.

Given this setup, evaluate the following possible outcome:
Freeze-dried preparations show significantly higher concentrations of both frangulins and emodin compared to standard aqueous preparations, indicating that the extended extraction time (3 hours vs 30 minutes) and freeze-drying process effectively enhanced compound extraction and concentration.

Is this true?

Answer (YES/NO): NO